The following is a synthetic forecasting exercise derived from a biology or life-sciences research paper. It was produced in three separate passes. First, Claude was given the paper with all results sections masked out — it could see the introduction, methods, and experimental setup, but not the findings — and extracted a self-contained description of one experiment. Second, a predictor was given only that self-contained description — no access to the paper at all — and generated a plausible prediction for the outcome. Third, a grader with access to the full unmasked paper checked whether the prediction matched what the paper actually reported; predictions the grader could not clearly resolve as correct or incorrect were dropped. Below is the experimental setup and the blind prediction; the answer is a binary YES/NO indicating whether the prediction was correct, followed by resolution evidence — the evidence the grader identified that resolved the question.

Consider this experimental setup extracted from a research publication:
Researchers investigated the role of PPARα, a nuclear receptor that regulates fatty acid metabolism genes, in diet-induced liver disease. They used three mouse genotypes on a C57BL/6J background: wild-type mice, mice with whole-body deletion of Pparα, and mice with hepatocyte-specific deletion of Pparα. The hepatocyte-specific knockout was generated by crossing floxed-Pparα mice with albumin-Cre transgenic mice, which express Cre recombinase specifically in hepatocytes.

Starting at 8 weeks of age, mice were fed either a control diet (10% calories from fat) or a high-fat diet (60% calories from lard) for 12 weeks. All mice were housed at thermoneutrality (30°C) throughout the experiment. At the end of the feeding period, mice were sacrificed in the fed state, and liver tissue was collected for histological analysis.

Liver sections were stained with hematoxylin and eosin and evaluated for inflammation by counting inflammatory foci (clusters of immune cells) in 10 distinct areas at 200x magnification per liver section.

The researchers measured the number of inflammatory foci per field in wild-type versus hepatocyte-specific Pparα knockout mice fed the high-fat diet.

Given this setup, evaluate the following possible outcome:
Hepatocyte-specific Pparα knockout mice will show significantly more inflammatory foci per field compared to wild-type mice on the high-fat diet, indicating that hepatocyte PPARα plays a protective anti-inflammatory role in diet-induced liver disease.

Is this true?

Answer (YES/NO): YES